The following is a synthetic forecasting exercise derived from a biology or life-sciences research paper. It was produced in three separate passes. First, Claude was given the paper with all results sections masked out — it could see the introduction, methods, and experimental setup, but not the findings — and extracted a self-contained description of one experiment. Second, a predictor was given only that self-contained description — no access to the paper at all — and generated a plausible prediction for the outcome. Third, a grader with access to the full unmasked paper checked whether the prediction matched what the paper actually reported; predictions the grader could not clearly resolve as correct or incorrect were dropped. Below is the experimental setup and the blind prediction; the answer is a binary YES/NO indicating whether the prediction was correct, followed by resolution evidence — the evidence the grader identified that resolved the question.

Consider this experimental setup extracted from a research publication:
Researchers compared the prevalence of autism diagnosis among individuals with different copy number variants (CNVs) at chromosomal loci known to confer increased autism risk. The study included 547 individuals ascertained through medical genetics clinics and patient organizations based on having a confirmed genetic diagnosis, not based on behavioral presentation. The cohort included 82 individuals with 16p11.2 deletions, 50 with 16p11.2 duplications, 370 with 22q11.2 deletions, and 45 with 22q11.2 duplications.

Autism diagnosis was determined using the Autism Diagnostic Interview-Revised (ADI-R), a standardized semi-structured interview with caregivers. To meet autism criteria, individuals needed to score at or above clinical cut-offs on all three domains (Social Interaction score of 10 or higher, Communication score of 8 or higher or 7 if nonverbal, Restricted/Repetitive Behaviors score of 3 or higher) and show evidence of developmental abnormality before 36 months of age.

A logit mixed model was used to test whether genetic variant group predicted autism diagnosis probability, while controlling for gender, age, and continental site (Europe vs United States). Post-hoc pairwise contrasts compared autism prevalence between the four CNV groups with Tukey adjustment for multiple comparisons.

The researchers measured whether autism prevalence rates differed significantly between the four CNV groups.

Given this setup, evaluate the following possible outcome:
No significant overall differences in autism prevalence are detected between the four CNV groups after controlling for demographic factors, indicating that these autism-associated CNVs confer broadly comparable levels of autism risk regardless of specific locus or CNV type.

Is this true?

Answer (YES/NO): NO